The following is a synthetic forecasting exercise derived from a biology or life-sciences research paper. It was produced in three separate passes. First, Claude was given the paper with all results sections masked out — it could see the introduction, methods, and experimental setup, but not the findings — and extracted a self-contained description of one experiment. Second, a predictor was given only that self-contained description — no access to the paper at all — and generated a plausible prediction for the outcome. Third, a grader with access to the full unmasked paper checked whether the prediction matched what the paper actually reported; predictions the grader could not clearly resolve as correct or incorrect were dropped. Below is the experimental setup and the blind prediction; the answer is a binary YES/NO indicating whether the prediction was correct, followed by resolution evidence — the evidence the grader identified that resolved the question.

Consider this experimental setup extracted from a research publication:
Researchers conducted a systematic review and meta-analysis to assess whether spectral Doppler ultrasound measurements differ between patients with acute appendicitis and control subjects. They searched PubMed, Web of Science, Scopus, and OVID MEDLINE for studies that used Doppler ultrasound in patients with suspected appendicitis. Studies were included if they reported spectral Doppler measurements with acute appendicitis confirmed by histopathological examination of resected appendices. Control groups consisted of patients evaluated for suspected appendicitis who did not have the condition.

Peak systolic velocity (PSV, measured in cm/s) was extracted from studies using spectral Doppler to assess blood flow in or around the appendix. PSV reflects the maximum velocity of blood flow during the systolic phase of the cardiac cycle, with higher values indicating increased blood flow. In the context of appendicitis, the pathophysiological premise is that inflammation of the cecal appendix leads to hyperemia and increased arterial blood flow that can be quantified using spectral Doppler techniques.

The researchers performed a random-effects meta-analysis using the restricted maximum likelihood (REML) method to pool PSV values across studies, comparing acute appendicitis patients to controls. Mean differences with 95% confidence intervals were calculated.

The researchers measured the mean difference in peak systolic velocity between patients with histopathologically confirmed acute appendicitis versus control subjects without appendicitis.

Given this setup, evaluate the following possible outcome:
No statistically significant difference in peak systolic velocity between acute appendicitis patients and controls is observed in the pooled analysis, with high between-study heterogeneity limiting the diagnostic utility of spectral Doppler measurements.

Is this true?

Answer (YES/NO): NO